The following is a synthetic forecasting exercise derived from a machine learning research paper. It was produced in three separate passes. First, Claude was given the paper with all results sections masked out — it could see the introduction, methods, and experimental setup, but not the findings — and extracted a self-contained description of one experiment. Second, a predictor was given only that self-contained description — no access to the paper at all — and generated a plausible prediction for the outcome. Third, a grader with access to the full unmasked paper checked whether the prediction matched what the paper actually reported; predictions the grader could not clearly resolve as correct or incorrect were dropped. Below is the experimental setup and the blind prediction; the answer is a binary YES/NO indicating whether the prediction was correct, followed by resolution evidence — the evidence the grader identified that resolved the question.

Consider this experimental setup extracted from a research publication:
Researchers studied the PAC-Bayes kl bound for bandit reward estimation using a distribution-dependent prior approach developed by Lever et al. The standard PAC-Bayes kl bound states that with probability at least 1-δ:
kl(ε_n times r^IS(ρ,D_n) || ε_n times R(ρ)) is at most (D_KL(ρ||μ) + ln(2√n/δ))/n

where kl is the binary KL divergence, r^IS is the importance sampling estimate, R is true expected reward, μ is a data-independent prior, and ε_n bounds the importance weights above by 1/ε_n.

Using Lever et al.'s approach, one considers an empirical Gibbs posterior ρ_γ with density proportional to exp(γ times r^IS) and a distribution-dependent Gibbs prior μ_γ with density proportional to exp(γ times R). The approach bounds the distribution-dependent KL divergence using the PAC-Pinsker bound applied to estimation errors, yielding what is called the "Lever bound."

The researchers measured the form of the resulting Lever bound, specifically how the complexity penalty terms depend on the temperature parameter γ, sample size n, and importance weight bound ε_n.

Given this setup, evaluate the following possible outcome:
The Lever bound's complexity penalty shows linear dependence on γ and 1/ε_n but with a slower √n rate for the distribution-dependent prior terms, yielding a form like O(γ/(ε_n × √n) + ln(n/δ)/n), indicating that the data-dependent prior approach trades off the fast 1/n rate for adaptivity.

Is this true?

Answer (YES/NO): NO